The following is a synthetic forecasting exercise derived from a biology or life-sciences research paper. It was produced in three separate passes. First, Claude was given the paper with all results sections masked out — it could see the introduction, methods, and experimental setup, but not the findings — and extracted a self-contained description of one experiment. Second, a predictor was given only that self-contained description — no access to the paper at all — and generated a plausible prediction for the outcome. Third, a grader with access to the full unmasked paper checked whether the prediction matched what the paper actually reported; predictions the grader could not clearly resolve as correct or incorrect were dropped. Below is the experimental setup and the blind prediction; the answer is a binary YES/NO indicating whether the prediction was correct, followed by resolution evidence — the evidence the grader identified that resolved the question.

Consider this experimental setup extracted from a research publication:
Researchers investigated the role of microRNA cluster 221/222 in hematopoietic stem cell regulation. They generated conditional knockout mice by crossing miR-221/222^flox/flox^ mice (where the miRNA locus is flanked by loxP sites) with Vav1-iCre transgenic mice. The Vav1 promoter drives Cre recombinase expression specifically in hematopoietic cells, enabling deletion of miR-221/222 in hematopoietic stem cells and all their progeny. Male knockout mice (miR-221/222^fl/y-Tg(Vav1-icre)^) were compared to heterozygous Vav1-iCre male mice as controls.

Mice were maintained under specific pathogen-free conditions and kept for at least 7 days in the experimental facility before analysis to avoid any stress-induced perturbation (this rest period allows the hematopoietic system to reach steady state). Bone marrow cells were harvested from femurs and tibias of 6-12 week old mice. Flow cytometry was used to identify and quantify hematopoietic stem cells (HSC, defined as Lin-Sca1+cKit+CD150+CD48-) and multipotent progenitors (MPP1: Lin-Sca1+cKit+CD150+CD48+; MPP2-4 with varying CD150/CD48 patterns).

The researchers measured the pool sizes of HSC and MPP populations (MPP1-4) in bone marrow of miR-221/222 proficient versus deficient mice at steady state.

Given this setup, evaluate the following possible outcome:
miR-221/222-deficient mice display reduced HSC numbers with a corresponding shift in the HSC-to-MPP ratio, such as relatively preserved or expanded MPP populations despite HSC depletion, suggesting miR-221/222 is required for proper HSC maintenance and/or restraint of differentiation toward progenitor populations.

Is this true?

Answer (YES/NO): YES